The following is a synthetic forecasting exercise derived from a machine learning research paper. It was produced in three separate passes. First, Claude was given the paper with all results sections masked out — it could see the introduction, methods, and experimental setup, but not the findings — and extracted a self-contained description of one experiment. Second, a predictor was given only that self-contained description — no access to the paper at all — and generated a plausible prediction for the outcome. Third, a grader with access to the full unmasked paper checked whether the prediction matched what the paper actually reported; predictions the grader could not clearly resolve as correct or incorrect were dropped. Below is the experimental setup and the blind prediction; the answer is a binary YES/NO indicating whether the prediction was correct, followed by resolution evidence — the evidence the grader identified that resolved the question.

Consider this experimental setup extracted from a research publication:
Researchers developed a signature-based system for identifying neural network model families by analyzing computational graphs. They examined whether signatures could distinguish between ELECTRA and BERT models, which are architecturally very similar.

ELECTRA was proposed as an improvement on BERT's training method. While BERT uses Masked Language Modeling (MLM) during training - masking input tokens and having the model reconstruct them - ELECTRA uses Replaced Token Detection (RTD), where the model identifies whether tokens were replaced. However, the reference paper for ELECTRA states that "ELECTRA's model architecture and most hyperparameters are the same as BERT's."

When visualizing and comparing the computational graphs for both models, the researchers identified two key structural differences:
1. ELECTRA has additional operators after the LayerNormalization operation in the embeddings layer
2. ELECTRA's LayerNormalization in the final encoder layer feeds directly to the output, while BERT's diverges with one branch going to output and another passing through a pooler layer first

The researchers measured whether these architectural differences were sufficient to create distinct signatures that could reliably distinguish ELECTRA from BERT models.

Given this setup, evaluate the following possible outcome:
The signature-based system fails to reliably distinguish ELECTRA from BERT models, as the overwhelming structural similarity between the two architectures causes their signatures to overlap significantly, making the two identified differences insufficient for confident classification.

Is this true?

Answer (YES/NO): NO